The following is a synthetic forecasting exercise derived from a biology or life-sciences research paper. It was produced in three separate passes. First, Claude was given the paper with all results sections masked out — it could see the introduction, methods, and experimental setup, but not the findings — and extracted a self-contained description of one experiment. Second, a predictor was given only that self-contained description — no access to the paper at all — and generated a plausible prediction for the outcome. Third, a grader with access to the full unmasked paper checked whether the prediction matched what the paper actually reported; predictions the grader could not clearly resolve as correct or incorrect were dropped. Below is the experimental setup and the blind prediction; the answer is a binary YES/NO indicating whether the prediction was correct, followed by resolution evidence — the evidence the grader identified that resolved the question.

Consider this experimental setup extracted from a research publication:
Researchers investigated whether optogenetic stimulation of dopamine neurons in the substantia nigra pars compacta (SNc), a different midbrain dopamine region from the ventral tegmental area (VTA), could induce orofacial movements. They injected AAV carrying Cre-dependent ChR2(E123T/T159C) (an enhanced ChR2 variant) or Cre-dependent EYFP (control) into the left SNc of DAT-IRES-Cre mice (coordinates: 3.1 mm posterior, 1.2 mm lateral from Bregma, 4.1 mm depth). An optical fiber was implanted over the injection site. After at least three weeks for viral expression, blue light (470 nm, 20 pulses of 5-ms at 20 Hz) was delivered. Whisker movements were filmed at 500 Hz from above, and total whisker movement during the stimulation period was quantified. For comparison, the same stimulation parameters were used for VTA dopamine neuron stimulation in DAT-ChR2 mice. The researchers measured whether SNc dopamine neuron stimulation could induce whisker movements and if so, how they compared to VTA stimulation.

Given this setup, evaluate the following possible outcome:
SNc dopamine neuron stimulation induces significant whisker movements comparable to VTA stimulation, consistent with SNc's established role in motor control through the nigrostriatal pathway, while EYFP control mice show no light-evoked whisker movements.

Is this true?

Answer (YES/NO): NO